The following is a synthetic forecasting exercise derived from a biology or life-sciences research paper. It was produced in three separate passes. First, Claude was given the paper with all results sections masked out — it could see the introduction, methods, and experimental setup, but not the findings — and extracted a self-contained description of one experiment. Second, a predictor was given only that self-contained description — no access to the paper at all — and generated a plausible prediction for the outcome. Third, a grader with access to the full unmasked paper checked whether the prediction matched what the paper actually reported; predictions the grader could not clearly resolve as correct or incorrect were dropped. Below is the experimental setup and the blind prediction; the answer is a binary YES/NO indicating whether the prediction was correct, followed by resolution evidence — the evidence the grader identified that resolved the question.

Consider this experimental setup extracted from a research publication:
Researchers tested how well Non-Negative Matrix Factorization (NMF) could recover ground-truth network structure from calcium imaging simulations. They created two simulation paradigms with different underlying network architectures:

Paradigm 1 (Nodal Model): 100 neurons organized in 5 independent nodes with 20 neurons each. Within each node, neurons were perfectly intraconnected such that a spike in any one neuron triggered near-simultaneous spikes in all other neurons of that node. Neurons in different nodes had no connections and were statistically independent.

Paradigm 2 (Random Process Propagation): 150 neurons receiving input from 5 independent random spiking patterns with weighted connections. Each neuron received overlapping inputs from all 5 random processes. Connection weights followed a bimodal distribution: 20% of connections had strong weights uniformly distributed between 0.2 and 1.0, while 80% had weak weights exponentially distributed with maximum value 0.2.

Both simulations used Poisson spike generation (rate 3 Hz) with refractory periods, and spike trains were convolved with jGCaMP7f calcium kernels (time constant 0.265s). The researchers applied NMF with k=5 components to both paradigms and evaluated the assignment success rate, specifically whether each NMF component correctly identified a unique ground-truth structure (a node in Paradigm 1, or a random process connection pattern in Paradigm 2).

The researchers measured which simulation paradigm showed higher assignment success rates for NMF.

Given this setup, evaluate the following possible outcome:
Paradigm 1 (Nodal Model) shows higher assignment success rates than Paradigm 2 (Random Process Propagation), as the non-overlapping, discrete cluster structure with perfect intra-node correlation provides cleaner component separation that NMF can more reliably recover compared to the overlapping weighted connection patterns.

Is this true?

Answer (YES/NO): NO